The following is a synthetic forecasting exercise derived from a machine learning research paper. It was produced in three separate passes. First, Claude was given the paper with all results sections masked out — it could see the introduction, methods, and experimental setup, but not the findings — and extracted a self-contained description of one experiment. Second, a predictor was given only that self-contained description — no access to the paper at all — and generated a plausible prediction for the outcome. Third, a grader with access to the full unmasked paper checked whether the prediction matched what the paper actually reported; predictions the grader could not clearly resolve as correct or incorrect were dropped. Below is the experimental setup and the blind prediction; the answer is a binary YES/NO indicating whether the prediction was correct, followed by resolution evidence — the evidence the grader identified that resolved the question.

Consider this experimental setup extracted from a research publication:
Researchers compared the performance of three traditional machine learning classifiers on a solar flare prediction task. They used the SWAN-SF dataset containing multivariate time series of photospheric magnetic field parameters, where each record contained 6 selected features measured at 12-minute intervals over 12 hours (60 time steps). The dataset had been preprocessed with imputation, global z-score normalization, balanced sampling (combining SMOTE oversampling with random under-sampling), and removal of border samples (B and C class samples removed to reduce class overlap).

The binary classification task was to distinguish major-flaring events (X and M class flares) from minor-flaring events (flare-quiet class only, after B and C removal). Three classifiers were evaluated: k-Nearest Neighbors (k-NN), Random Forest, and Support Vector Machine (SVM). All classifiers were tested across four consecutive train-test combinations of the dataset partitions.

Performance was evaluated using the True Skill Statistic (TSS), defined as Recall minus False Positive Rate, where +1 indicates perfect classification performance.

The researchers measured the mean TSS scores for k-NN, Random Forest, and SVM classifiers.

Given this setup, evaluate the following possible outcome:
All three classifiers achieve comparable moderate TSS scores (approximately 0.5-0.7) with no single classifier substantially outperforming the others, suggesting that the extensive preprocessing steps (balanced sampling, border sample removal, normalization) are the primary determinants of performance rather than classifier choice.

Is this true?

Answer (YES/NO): NO